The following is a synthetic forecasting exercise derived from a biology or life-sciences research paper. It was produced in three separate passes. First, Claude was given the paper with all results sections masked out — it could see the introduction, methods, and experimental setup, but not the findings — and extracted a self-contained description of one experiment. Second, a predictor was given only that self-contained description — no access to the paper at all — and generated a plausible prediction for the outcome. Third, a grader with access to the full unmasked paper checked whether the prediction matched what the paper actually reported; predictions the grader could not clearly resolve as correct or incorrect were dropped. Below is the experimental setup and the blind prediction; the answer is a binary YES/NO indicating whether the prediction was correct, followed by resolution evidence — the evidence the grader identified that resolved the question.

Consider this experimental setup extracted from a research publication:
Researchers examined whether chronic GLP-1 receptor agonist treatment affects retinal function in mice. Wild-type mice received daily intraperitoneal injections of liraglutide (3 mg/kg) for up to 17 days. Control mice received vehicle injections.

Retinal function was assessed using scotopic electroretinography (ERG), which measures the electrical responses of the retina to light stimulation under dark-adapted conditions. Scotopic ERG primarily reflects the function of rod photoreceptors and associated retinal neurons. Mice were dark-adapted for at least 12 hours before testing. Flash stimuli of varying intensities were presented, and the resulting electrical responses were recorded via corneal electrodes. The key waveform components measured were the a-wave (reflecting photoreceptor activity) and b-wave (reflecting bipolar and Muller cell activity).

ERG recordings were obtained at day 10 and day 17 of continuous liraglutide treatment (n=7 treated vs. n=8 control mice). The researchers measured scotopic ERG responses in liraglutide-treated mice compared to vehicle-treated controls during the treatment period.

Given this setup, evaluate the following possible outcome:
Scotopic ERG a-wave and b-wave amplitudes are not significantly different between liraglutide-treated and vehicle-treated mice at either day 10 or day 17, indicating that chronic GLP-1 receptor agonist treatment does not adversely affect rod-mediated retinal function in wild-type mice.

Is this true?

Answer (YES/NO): NO